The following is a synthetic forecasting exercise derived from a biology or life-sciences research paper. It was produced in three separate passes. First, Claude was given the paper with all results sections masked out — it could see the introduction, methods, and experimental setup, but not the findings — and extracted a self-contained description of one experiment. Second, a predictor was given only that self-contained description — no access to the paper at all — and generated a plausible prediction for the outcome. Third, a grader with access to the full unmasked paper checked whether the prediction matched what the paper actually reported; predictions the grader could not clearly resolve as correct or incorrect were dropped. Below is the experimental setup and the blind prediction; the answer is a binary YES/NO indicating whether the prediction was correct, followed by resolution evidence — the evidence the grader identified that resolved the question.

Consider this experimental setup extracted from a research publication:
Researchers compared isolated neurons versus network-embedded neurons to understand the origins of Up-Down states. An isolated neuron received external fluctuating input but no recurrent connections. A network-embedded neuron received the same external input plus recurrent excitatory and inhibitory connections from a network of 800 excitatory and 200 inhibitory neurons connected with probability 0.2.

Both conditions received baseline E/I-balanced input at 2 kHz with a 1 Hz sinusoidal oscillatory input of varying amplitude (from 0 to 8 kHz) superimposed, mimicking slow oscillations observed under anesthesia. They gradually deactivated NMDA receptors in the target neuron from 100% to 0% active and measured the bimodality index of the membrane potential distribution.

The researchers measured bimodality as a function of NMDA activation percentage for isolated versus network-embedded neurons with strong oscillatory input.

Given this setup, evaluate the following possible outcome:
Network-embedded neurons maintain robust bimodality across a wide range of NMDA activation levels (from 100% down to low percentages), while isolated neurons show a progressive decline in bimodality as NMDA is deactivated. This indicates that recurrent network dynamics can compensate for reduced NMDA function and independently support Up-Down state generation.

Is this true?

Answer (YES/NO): YES